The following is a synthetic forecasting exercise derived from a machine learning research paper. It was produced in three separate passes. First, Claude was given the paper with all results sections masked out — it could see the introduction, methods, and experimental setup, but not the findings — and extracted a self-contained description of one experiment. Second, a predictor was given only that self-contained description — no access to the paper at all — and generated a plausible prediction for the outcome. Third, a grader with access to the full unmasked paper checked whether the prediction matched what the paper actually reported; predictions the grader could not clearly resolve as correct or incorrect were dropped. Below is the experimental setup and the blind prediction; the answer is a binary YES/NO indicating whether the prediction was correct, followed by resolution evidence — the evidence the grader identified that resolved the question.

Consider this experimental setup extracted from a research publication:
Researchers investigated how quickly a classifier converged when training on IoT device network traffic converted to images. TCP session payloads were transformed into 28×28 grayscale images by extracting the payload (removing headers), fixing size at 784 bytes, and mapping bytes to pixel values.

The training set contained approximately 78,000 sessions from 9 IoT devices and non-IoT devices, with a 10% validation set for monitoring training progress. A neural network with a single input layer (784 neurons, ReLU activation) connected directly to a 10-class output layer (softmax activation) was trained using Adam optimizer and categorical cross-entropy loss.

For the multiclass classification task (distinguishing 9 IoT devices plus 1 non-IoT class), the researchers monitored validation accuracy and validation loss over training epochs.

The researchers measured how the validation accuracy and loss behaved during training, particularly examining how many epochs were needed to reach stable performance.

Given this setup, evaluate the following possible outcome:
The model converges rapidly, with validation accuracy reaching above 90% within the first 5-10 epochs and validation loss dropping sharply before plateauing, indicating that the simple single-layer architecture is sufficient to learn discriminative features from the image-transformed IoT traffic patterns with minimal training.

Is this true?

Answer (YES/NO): YES